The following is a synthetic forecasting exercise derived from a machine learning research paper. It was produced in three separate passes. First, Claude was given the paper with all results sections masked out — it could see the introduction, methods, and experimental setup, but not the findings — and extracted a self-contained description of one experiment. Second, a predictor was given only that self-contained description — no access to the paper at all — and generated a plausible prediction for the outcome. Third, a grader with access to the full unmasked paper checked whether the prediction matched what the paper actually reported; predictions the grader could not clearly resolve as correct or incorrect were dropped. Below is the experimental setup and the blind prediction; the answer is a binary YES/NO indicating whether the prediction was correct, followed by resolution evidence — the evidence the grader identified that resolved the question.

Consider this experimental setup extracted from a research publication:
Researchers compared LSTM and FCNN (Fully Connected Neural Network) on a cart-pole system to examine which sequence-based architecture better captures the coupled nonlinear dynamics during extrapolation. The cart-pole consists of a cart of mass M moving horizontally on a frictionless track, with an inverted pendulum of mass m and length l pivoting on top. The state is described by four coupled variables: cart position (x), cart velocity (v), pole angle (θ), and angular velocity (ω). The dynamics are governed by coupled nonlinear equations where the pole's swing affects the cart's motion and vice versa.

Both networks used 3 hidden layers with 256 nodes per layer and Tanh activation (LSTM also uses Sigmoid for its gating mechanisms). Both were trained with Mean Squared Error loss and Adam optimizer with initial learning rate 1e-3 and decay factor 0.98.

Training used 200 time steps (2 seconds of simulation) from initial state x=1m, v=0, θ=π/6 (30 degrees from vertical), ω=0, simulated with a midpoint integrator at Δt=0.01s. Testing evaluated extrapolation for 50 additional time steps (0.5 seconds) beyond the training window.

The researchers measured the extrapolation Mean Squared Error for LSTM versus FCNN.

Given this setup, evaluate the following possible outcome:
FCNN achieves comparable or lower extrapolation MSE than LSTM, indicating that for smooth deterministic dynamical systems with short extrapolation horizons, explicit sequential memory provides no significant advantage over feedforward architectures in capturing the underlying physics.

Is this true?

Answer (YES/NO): YES